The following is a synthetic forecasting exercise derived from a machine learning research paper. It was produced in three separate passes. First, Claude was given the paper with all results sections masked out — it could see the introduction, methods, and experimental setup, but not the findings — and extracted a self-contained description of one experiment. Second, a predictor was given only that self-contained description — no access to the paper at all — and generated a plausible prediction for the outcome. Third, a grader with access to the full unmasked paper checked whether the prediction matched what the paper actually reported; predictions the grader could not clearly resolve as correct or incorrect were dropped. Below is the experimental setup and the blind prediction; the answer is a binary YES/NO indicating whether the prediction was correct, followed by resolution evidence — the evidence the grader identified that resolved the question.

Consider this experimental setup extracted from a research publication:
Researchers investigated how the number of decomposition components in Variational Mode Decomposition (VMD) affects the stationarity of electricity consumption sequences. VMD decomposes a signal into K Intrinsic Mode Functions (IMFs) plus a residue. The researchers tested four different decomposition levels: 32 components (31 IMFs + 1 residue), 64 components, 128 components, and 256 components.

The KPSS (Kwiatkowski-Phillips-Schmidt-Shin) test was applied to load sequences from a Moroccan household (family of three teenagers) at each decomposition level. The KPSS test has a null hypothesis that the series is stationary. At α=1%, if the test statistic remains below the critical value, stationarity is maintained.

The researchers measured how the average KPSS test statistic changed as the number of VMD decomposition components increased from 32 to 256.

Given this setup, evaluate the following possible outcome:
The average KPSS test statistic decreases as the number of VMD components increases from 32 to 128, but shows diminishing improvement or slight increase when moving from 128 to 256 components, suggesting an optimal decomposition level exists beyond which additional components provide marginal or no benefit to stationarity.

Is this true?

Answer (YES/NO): NO